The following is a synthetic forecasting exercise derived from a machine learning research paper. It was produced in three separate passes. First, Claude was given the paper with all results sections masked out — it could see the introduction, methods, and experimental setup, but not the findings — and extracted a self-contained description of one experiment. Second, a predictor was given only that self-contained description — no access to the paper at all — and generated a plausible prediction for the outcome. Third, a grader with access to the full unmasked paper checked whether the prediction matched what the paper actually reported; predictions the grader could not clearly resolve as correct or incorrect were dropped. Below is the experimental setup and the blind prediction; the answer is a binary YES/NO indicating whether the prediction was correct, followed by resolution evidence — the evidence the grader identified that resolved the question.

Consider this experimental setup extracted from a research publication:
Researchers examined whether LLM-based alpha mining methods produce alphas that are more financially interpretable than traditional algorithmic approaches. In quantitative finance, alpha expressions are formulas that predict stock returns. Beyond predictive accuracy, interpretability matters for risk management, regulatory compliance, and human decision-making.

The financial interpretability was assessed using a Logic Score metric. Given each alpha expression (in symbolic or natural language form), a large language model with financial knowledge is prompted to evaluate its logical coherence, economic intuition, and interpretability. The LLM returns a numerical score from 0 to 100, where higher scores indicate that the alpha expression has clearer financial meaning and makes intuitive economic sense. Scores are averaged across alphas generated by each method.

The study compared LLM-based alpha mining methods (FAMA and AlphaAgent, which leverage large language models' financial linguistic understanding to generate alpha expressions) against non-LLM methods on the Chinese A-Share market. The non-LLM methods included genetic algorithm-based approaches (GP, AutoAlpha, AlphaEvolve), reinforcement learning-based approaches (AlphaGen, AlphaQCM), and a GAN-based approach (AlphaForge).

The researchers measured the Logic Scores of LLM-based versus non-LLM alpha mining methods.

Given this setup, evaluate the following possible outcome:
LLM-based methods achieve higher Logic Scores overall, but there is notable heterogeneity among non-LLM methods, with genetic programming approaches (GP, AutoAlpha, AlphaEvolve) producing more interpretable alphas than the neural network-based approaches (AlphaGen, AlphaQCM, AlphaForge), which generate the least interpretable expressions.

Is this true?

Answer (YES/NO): NO